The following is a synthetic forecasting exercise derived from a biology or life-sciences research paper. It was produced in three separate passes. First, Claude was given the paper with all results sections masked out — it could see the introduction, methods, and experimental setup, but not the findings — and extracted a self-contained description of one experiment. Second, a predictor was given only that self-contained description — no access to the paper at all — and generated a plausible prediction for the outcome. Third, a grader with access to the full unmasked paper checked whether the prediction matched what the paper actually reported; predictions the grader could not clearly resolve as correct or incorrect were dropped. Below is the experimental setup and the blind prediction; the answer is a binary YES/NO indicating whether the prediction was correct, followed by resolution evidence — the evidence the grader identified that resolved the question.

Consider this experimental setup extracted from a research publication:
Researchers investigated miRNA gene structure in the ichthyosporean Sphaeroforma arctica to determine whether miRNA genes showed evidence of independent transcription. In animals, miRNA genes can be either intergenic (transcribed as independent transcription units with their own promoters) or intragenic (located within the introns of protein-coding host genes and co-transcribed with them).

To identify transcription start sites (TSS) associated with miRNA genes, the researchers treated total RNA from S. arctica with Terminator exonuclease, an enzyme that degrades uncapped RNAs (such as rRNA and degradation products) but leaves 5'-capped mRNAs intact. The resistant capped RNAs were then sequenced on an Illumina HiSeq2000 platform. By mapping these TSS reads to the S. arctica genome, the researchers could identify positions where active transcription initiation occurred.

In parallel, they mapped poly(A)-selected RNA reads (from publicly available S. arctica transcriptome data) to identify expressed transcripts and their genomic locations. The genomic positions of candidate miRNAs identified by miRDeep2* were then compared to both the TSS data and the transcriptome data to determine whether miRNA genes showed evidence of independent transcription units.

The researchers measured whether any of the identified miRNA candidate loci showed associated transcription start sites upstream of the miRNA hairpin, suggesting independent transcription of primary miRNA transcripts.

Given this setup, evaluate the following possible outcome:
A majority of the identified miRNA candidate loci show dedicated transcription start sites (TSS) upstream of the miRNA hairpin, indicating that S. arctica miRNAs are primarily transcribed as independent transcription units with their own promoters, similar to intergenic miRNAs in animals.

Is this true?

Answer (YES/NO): YES